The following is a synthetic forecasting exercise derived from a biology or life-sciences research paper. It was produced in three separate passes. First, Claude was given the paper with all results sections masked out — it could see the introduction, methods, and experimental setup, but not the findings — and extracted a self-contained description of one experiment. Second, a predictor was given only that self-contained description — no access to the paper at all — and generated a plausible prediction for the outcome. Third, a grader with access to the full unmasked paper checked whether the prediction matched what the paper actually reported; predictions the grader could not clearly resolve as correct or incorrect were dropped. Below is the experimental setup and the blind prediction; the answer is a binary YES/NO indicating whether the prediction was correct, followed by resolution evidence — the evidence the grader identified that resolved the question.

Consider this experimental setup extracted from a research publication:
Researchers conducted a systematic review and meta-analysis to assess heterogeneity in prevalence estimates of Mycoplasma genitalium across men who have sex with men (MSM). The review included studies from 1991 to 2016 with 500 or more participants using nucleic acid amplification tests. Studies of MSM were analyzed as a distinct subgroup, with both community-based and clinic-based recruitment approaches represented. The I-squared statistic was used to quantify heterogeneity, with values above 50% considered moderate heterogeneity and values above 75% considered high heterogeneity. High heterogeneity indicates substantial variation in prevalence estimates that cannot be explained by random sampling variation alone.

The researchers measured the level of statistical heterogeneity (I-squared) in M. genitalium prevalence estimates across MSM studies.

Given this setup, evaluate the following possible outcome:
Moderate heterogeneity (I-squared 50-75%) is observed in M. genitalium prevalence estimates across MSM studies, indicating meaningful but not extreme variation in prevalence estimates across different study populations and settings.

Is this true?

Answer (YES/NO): NO